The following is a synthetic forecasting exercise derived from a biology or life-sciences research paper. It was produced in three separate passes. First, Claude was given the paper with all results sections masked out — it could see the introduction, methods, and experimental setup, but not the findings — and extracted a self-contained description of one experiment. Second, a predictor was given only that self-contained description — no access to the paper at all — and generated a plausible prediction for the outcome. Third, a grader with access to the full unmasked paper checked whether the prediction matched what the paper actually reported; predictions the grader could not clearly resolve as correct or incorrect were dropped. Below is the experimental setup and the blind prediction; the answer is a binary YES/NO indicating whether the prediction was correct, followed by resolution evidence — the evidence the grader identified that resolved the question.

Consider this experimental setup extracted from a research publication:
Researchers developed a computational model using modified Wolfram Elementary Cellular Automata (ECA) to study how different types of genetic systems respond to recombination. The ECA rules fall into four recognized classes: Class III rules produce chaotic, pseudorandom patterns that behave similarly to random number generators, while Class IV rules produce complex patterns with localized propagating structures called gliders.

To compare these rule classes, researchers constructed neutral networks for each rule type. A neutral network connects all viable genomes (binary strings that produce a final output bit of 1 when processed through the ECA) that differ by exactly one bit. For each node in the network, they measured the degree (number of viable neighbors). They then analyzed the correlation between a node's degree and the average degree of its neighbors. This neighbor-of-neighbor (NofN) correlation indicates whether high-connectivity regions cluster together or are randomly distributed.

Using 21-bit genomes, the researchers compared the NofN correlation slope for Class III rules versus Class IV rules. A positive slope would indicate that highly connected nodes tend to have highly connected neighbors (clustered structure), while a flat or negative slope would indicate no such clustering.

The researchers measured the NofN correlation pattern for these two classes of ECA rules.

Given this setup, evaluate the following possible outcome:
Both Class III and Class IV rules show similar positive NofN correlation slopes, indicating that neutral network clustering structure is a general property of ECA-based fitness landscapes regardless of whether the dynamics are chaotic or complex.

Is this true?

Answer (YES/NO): NO